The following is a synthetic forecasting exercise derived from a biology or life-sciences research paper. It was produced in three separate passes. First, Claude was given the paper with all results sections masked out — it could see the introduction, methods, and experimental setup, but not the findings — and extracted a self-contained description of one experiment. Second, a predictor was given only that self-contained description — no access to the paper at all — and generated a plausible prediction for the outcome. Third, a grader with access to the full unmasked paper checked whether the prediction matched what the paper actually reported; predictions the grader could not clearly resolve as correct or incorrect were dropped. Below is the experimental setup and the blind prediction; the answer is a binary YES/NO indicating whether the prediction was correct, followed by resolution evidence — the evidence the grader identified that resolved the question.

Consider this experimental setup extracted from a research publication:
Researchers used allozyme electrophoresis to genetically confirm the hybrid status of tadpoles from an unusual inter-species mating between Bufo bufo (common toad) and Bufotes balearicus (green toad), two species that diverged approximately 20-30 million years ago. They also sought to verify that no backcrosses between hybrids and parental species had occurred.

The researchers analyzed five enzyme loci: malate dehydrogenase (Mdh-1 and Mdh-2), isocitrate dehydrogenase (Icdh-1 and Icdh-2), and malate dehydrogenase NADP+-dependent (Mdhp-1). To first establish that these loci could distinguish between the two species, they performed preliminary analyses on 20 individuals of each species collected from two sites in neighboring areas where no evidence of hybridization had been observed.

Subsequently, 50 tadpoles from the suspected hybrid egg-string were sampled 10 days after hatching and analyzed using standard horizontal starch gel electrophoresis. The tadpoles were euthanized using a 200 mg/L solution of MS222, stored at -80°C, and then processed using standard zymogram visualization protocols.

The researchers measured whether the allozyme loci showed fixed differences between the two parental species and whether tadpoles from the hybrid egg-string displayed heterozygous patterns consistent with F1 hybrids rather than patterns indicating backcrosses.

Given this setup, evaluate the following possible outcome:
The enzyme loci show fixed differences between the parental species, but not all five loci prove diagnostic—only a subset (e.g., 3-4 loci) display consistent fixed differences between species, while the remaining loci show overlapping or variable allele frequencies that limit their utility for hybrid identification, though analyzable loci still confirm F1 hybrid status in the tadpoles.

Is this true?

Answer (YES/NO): NO